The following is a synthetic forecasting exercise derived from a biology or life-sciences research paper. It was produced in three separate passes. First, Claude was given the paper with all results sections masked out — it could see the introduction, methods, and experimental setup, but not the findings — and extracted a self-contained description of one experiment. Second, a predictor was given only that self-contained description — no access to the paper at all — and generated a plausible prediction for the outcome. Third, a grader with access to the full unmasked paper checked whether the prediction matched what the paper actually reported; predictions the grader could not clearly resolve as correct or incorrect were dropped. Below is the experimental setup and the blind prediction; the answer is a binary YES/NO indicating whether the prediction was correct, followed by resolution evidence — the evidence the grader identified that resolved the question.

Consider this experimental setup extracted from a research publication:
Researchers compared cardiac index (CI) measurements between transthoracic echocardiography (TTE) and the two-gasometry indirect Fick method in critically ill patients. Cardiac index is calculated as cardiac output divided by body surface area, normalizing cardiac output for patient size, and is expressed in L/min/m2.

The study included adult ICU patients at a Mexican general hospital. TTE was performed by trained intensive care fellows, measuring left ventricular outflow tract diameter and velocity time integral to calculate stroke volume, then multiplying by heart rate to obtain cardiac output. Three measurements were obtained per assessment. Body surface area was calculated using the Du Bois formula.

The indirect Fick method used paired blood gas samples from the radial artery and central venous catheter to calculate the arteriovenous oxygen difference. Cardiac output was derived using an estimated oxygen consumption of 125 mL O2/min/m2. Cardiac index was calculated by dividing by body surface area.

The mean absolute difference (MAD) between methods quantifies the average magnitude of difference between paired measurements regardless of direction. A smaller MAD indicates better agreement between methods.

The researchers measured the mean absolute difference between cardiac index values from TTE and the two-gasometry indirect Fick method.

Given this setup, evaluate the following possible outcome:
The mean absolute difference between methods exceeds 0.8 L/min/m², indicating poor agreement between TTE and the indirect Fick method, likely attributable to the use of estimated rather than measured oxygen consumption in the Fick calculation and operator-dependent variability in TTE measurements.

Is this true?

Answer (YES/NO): NO